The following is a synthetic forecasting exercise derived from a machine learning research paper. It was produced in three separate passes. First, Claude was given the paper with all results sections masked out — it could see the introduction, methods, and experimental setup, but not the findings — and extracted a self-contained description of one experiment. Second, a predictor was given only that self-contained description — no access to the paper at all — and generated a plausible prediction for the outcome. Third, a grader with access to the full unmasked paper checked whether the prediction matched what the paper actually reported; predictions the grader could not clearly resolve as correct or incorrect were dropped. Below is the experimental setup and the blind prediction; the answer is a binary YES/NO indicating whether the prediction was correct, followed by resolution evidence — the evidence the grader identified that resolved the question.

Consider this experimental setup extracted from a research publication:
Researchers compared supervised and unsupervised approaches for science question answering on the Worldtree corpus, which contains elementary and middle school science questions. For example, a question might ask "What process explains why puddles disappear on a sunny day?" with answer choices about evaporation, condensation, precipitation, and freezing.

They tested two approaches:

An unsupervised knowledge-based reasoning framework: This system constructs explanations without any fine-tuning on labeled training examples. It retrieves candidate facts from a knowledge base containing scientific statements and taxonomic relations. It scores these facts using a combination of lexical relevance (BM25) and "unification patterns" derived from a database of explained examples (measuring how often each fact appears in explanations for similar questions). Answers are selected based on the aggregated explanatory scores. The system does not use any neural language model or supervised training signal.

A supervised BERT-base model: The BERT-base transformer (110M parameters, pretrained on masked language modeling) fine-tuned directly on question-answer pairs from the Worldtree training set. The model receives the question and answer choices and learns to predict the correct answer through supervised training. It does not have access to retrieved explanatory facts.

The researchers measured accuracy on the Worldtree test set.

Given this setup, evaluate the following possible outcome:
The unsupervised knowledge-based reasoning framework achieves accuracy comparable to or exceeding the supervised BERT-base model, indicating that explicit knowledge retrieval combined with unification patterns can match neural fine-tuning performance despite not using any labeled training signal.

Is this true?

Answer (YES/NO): YES